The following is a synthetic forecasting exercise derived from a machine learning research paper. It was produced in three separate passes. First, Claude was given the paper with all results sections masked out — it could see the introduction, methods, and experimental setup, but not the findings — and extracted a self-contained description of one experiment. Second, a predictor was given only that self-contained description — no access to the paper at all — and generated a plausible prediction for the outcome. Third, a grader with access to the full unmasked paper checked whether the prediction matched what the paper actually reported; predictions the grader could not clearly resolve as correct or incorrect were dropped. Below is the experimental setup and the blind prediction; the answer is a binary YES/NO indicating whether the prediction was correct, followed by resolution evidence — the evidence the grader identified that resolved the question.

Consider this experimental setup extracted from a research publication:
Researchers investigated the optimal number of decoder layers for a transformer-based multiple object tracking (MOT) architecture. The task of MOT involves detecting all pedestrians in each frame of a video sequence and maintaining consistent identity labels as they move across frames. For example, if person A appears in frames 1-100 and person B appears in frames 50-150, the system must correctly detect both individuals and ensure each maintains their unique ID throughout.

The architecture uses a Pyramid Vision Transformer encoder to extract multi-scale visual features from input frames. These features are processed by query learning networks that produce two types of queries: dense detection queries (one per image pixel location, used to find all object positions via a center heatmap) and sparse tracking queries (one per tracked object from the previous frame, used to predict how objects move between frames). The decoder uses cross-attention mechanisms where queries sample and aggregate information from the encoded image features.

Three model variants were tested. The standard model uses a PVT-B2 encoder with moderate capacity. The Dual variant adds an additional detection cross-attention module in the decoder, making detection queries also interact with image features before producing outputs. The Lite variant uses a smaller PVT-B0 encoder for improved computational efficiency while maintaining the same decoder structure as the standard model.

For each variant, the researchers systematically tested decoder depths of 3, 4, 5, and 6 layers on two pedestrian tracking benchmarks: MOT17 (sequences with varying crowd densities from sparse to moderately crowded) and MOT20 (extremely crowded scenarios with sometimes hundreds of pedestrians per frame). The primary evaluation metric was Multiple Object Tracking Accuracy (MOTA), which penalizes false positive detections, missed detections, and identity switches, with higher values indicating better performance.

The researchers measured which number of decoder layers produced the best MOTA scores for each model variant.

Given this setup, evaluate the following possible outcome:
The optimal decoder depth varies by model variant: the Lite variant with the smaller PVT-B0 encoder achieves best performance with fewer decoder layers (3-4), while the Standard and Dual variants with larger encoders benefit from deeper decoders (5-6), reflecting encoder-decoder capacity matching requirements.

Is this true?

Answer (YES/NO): YES